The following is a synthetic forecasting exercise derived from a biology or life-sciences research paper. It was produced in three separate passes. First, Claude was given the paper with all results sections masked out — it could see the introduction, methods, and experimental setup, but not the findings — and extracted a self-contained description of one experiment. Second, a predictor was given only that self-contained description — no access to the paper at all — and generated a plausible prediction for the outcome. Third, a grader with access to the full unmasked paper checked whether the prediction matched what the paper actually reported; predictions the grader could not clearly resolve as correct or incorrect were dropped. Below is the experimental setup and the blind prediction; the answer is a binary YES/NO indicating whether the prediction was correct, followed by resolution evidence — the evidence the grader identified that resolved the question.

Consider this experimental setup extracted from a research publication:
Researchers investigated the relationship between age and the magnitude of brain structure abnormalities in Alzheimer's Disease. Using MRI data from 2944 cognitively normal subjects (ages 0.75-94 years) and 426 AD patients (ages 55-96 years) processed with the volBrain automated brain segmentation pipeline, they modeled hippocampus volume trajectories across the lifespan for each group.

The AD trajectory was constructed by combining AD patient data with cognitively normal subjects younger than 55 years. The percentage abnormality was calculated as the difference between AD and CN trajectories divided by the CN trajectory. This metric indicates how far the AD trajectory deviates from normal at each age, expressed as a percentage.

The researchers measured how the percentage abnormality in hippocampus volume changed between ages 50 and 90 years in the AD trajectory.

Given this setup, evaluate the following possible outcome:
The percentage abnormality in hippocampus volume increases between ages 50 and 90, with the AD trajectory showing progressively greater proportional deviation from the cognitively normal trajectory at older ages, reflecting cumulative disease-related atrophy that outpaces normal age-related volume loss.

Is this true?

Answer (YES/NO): YES